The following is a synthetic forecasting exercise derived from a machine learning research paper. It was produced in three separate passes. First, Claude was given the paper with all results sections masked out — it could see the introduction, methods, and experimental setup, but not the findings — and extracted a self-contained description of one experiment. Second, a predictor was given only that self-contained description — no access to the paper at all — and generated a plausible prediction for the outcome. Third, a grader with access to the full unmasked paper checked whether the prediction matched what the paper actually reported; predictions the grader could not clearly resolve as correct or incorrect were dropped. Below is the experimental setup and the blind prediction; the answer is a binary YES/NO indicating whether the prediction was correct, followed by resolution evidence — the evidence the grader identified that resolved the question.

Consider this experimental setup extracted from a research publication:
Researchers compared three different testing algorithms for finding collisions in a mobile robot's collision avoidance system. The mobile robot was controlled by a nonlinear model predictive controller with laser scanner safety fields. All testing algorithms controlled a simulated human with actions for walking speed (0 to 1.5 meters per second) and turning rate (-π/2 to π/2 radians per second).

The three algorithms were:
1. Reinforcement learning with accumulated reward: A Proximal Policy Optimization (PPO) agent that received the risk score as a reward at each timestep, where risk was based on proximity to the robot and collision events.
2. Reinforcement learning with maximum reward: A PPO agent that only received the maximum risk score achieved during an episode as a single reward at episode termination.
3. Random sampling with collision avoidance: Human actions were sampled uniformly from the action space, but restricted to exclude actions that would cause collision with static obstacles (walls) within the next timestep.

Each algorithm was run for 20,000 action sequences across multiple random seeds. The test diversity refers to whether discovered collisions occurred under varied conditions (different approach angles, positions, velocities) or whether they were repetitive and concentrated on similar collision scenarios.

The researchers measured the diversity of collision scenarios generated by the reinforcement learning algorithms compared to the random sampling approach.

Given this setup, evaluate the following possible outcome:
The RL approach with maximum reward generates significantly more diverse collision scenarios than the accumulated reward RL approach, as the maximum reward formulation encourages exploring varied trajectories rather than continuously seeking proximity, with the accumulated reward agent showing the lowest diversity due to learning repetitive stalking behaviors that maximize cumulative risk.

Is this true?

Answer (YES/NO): NO